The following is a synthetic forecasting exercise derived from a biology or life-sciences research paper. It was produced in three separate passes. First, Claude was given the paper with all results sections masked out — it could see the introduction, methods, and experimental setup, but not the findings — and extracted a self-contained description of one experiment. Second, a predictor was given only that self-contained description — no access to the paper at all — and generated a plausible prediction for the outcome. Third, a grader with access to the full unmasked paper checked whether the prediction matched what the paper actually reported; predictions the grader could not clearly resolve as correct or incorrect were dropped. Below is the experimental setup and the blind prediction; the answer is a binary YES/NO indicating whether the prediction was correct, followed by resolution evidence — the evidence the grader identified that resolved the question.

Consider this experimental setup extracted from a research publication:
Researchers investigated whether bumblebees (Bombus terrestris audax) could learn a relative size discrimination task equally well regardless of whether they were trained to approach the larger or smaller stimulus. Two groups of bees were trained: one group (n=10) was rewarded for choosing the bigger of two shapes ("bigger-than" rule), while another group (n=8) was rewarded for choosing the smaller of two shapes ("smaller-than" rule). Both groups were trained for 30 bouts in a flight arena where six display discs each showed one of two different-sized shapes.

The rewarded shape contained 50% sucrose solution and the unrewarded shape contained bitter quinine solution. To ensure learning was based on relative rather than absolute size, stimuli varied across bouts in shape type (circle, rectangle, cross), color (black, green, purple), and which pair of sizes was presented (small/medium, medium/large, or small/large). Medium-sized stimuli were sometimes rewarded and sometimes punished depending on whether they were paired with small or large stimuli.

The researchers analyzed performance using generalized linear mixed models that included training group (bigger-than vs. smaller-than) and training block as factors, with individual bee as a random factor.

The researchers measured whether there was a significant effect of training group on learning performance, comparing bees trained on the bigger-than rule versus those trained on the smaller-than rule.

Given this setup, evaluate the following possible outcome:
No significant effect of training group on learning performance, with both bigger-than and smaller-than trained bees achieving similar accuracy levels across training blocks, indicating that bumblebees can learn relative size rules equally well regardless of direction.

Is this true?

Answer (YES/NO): YES